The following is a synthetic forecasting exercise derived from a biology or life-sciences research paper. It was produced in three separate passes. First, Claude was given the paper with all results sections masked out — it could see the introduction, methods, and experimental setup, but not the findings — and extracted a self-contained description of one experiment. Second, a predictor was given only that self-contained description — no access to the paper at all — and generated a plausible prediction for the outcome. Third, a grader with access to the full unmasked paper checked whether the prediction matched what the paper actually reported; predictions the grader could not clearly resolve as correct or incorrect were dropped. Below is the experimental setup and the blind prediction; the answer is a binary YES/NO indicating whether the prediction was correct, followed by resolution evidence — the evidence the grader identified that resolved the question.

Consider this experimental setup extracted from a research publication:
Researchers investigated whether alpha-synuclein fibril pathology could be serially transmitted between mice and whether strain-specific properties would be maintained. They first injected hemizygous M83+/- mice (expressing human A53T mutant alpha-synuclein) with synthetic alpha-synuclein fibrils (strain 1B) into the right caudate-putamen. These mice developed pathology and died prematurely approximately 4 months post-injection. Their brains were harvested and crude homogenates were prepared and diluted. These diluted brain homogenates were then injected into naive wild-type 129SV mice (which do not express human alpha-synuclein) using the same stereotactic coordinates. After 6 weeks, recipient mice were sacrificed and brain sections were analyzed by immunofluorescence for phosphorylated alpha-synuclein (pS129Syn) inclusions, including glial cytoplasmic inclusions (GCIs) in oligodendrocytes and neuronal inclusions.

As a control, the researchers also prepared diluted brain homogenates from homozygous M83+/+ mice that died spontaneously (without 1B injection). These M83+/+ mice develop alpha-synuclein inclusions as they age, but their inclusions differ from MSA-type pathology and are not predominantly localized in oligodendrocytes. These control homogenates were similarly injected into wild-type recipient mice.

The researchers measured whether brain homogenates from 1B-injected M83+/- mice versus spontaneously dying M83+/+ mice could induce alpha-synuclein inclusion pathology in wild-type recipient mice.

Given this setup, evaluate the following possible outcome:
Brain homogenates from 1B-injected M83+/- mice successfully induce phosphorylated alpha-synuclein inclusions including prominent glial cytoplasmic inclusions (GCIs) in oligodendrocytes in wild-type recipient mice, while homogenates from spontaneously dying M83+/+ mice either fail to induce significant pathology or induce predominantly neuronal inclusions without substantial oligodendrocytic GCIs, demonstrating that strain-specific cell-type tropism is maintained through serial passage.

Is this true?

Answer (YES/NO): YES